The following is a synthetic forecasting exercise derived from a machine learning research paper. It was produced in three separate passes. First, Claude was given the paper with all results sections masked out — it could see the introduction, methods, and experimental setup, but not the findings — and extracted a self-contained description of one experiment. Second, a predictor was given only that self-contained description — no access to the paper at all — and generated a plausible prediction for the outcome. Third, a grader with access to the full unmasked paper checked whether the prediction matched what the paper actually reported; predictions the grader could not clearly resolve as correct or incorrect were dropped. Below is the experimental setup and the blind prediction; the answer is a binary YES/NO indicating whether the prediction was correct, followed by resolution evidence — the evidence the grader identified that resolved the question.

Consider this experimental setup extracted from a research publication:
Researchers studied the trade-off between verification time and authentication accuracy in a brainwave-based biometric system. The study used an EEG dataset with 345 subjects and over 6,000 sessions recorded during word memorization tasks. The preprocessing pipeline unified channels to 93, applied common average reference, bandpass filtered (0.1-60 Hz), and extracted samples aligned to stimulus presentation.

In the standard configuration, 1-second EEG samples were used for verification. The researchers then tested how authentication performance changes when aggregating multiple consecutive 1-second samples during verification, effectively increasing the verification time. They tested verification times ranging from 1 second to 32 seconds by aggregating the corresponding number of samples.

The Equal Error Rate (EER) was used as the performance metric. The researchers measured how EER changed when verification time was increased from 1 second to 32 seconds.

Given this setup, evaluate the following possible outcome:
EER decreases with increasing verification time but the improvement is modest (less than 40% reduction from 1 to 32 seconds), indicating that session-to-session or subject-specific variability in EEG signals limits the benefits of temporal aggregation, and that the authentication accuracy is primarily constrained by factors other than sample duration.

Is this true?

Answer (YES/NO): YES